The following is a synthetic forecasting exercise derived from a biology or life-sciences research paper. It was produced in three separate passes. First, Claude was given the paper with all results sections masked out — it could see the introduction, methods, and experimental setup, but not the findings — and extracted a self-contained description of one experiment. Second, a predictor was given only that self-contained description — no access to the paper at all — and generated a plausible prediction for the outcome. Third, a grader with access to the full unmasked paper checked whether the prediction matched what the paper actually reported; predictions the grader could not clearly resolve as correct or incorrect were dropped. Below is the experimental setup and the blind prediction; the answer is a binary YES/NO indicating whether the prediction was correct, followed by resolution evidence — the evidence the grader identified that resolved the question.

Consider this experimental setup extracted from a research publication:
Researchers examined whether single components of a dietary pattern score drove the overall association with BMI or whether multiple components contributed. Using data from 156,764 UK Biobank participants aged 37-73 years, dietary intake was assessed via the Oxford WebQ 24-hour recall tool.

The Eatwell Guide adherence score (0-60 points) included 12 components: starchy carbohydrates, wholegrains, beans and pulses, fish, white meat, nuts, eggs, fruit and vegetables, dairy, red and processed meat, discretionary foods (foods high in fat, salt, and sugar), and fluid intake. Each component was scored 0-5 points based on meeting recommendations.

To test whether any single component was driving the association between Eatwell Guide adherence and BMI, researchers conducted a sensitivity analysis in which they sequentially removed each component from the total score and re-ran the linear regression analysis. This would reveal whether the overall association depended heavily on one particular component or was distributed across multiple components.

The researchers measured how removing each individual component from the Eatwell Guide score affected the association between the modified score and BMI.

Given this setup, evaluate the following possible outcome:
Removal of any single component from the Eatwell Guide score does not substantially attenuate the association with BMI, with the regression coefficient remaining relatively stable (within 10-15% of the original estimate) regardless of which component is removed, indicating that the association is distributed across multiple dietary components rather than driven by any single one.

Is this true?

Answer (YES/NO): YES